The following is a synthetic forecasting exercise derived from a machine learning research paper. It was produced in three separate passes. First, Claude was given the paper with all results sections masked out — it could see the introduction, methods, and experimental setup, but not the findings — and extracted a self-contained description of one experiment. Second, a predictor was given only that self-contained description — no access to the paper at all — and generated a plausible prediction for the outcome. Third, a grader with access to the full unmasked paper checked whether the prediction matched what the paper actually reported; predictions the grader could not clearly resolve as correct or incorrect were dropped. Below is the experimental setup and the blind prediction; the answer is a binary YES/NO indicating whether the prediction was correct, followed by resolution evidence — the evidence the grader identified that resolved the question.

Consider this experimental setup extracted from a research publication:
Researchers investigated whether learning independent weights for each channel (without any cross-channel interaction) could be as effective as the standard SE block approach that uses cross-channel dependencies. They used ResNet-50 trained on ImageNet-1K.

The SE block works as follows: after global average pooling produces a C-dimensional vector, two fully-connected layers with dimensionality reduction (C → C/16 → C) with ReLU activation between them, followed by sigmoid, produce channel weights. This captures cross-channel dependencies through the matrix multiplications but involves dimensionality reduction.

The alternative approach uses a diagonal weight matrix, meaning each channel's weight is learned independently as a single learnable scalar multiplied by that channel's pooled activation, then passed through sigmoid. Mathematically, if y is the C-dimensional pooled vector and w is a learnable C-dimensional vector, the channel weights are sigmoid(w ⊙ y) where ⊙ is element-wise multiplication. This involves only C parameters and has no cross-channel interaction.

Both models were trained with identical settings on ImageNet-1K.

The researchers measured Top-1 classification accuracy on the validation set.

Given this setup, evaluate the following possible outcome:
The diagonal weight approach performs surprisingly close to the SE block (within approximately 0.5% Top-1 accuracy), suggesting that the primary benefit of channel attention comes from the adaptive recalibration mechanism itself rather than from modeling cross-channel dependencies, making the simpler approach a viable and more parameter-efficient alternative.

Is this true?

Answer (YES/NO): NO